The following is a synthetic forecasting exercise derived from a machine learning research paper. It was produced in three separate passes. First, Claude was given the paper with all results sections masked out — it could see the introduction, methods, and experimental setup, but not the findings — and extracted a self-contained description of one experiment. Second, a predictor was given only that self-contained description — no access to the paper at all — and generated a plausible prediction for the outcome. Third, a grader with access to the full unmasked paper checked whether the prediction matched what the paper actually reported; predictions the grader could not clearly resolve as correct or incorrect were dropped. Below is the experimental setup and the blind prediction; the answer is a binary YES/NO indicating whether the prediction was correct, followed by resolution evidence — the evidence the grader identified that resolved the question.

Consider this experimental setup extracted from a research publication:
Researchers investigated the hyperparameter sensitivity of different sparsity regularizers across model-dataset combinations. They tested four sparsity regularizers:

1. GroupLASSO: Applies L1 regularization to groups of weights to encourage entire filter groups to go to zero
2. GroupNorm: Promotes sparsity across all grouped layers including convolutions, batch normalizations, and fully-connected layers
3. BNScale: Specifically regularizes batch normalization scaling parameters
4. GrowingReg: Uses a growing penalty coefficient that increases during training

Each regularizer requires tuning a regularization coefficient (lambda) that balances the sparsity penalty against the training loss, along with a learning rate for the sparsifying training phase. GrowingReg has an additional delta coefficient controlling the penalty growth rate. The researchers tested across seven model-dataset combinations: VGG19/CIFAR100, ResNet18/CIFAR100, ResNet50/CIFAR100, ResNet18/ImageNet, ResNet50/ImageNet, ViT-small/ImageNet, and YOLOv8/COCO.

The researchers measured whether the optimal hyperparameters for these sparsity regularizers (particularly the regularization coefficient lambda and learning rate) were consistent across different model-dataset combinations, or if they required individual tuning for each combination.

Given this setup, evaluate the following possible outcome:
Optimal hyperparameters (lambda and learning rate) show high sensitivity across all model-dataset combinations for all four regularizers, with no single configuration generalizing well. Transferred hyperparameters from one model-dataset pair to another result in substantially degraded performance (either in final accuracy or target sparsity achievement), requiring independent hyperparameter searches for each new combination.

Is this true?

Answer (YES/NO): YES